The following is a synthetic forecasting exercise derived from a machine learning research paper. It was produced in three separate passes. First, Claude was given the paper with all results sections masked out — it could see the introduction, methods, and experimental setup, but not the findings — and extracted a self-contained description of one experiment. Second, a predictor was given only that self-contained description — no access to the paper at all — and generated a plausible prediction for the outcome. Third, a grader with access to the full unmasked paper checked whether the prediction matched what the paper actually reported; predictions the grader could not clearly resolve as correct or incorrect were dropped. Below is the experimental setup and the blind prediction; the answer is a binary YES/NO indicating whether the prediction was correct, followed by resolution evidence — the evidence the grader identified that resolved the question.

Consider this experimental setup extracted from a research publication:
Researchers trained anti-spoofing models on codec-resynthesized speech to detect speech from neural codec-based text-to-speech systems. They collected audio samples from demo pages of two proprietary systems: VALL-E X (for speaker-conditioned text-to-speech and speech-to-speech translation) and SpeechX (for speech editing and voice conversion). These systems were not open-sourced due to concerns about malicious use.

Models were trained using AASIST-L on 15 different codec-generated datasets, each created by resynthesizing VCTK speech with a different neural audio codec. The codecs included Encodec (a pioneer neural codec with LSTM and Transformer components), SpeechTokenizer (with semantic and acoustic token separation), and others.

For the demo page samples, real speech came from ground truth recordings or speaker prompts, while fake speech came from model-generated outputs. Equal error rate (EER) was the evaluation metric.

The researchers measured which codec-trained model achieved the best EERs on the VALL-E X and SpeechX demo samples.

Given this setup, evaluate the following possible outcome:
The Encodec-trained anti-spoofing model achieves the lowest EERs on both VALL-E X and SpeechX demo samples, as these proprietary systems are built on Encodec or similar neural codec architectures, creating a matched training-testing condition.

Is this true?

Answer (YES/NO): YES